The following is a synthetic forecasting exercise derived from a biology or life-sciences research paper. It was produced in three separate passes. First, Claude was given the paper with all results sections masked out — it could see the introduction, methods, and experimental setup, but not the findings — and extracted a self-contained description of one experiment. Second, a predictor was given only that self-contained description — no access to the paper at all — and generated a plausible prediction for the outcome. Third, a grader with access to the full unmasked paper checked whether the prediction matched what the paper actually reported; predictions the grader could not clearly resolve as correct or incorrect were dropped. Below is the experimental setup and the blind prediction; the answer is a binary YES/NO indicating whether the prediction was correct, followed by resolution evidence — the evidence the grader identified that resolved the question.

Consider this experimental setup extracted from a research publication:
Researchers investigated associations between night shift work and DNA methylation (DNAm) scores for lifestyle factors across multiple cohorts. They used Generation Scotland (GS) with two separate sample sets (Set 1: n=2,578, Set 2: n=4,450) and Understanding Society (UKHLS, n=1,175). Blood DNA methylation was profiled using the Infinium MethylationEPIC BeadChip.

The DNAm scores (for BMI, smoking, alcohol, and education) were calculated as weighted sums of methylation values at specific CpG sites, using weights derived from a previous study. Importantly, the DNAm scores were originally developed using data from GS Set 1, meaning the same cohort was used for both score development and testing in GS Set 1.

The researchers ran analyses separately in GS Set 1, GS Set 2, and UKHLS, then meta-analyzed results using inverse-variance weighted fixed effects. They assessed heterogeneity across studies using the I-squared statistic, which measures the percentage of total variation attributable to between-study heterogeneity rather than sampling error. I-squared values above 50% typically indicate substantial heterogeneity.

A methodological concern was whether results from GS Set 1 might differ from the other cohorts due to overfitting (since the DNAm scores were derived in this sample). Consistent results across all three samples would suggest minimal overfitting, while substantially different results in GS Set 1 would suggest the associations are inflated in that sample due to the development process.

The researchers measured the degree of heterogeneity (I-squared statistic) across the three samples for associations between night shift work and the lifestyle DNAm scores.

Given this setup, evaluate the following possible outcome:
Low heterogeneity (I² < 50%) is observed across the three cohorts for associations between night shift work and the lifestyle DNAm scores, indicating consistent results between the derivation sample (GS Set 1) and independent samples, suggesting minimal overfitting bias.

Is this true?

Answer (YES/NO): YES